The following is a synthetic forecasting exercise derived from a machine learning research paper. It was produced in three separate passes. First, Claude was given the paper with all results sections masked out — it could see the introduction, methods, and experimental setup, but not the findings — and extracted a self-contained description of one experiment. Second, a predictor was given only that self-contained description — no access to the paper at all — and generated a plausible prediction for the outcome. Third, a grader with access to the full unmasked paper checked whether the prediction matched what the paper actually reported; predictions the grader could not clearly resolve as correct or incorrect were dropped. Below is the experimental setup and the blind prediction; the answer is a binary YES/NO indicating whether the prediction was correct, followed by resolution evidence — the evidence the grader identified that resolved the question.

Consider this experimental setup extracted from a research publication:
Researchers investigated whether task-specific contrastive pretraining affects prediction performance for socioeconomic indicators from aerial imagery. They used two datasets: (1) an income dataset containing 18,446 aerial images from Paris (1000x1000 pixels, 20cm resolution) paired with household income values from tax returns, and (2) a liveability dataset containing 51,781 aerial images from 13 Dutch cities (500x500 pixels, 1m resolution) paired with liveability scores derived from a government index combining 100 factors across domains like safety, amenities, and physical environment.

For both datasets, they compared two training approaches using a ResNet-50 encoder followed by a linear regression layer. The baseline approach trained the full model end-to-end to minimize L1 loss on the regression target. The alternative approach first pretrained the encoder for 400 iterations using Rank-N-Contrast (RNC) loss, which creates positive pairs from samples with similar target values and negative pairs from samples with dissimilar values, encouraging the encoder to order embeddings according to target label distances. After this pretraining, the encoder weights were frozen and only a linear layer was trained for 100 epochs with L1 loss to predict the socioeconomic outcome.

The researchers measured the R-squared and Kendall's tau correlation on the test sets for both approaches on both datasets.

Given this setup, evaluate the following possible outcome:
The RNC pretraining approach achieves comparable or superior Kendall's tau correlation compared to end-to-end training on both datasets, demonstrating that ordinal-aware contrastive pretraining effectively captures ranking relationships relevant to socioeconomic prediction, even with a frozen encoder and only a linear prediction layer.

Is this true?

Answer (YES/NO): YES